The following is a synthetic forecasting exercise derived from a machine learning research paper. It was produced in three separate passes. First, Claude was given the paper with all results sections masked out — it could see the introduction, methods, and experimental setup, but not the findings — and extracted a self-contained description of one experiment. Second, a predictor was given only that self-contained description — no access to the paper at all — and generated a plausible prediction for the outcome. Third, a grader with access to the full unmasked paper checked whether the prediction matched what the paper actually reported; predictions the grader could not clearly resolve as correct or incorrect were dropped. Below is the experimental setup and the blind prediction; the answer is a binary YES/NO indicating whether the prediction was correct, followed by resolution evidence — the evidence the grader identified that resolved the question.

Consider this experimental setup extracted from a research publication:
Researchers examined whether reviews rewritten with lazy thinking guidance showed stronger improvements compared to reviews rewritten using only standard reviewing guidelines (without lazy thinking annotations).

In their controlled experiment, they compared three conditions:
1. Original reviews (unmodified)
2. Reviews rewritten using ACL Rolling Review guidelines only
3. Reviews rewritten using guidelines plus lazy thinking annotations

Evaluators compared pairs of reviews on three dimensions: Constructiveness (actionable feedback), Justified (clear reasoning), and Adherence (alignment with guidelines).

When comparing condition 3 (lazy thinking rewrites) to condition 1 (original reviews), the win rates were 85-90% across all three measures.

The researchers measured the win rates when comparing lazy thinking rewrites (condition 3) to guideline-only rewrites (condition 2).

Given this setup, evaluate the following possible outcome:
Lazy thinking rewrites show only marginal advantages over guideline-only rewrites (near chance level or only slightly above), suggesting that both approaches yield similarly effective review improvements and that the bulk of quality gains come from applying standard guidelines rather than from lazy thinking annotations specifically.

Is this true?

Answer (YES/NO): NO